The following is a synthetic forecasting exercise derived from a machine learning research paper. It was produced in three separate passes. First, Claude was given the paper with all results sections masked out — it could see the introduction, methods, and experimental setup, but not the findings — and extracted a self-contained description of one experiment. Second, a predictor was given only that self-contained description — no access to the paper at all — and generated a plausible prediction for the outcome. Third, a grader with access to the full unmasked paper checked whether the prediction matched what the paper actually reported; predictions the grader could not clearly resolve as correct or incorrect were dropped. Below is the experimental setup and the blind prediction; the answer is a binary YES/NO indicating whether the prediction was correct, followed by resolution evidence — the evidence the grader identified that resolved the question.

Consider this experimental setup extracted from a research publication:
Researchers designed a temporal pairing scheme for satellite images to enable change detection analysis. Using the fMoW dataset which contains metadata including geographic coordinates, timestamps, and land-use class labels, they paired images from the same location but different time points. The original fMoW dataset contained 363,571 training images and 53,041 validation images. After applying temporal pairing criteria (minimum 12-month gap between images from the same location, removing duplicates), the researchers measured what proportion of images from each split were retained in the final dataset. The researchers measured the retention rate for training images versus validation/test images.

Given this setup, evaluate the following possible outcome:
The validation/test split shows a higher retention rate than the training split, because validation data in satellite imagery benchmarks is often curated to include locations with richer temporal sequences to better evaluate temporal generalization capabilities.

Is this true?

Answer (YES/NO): NO